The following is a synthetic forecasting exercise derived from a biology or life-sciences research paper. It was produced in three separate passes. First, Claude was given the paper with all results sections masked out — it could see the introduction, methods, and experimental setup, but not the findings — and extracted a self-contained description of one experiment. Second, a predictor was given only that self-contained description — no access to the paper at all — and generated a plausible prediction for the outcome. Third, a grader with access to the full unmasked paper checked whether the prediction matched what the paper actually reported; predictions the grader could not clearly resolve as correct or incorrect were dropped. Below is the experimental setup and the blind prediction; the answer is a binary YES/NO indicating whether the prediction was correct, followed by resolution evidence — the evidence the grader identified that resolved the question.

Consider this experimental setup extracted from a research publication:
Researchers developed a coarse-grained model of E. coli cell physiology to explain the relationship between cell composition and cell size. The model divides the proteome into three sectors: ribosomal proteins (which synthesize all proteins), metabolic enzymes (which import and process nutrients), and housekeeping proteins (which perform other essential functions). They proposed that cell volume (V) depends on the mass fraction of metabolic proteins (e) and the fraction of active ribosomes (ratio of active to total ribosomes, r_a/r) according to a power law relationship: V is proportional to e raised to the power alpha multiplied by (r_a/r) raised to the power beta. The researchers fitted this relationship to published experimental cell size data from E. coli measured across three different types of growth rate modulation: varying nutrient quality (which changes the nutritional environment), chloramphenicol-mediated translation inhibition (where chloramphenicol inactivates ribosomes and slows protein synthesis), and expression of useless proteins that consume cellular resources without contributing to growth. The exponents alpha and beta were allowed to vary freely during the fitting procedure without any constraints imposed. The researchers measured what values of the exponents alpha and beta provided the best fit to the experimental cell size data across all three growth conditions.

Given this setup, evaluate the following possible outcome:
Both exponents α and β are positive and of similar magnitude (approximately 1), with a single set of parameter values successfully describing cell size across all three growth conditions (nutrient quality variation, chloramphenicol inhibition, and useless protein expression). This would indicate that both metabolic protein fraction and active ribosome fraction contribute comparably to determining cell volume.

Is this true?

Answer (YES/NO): NO